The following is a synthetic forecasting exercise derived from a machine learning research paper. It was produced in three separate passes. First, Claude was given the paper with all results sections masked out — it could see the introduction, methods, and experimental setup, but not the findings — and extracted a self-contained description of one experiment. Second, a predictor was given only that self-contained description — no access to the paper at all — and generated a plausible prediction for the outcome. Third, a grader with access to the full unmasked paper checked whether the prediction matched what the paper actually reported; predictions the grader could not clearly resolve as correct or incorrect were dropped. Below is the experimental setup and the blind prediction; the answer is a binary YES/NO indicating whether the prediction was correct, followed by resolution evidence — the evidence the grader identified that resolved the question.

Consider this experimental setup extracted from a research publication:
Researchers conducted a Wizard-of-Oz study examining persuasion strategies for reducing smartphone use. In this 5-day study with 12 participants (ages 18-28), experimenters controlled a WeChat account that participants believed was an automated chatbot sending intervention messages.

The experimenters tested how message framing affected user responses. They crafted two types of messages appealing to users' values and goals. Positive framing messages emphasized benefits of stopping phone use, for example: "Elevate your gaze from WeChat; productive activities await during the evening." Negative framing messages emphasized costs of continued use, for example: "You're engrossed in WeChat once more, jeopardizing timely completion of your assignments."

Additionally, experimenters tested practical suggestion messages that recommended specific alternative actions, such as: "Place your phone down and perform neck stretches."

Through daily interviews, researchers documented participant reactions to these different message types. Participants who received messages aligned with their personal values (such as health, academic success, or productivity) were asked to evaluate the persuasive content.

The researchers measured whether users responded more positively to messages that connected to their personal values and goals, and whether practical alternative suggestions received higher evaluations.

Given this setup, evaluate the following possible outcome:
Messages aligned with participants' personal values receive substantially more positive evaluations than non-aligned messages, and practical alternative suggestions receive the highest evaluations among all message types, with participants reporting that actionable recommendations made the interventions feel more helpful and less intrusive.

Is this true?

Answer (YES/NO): NO